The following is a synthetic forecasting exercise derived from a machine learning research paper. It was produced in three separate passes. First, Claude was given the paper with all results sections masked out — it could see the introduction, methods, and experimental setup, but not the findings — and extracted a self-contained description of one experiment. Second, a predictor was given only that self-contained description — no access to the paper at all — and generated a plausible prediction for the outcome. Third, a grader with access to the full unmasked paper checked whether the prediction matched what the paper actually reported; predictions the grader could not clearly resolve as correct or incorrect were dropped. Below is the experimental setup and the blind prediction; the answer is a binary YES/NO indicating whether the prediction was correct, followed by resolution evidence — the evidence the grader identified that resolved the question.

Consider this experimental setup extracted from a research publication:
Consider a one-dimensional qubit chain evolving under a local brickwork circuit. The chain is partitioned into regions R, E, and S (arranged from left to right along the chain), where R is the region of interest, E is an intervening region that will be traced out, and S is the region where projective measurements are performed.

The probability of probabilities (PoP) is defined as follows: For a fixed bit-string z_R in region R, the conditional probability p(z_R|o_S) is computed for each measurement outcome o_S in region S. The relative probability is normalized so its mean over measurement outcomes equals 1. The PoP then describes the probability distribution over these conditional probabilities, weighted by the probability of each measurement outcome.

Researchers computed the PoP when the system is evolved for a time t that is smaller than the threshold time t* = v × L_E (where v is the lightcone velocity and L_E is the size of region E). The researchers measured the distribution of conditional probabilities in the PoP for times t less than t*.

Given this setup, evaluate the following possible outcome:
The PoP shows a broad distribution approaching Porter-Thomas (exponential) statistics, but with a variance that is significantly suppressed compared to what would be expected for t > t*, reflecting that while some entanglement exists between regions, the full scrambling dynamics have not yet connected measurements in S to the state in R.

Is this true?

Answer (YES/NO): NO